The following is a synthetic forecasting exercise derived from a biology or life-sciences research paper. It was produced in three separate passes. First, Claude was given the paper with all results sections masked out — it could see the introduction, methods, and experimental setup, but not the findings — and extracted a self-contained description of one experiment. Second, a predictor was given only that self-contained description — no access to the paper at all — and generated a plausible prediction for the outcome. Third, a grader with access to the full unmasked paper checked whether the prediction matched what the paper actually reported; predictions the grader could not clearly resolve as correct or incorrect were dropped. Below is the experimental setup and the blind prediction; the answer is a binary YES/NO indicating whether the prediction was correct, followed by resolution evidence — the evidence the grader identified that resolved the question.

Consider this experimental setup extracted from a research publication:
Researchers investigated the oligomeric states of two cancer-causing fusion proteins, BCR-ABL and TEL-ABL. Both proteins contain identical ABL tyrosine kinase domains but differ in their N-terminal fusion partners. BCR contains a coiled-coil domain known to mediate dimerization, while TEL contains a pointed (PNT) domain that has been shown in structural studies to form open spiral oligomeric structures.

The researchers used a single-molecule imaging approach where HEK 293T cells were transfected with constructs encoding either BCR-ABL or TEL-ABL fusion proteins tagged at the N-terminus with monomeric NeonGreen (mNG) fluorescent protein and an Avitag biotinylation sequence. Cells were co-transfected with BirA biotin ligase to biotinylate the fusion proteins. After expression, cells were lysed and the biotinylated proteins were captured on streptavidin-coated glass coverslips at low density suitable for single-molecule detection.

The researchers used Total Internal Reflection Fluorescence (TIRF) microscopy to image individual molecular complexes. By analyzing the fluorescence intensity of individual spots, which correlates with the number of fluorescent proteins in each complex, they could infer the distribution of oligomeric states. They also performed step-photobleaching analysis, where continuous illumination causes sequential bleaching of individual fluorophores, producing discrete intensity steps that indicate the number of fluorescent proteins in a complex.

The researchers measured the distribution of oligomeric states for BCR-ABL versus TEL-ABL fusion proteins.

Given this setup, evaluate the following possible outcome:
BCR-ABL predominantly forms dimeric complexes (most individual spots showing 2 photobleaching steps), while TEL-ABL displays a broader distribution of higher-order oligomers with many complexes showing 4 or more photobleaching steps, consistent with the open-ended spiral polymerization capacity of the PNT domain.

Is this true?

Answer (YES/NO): NO